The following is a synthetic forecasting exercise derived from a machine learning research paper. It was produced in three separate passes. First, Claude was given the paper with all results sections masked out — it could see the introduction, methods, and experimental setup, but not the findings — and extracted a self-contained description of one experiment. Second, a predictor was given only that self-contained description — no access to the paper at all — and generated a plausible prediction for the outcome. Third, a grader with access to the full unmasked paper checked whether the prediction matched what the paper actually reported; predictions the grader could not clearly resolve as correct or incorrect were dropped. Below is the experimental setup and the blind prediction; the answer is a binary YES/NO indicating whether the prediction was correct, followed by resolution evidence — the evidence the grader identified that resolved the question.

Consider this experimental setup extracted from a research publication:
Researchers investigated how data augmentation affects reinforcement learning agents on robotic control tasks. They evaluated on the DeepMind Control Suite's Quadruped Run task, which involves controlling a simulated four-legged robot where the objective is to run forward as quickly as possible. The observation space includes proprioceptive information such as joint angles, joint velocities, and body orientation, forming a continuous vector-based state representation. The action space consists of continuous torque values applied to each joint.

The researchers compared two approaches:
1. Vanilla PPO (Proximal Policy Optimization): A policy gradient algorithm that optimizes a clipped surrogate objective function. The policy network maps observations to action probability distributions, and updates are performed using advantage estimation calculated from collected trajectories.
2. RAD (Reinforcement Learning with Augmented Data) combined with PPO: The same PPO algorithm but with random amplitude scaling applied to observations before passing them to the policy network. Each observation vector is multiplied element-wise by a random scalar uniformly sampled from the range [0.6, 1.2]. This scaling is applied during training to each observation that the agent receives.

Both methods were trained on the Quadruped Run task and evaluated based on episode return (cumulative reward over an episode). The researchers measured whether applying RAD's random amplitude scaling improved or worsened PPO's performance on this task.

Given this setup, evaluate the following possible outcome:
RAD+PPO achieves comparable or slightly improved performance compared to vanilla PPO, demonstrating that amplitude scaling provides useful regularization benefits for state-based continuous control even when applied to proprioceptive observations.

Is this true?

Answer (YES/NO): NO